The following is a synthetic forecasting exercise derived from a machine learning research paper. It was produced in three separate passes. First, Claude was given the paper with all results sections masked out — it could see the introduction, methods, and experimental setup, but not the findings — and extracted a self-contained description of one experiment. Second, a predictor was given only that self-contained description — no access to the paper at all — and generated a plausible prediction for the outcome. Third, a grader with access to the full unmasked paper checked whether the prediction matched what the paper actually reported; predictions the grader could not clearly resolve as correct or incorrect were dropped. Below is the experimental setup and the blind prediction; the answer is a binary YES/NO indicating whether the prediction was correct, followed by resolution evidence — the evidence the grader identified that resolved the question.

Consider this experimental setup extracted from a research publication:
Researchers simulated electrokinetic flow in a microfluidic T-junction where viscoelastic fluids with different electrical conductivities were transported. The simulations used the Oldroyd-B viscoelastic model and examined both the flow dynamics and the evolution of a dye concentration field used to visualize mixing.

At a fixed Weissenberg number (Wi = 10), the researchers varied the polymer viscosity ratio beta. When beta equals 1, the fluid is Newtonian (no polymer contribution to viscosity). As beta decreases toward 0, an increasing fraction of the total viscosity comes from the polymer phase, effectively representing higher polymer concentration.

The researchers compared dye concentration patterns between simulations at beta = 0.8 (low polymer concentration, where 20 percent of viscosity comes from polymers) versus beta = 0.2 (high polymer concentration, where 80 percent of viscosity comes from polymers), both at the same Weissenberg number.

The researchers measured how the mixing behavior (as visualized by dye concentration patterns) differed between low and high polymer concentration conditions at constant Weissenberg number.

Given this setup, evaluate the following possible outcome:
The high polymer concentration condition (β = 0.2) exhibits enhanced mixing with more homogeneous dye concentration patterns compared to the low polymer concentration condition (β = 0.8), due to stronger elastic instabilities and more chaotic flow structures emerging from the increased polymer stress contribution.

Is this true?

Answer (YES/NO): NO